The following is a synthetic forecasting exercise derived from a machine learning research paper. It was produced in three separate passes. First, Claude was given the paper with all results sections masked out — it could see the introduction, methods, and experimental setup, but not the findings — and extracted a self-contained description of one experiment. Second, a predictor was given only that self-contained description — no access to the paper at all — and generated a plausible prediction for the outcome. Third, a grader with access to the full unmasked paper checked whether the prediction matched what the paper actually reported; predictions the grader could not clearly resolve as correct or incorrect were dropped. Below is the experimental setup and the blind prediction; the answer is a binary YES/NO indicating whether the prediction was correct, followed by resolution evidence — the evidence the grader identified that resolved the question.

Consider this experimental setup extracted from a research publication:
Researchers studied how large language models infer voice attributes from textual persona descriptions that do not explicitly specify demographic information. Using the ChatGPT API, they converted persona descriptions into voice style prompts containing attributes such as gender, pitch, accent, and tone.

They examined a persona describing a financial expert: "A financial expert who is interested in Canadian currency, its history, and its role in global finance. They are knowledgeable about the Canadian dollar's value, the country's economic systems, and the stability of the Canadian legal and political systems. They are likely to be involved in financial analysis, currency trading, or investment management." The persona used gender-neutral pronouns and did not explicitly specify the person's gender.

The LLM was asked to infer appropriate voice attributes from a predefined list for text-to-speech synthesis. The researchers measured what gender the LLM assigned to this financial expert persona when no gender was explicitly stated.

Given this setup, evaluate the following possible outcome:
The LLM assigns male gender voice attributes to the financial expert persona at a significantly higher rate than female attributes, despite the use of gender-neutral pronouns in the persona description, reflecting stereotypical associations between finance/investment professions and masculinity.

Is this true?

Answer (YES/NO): YES